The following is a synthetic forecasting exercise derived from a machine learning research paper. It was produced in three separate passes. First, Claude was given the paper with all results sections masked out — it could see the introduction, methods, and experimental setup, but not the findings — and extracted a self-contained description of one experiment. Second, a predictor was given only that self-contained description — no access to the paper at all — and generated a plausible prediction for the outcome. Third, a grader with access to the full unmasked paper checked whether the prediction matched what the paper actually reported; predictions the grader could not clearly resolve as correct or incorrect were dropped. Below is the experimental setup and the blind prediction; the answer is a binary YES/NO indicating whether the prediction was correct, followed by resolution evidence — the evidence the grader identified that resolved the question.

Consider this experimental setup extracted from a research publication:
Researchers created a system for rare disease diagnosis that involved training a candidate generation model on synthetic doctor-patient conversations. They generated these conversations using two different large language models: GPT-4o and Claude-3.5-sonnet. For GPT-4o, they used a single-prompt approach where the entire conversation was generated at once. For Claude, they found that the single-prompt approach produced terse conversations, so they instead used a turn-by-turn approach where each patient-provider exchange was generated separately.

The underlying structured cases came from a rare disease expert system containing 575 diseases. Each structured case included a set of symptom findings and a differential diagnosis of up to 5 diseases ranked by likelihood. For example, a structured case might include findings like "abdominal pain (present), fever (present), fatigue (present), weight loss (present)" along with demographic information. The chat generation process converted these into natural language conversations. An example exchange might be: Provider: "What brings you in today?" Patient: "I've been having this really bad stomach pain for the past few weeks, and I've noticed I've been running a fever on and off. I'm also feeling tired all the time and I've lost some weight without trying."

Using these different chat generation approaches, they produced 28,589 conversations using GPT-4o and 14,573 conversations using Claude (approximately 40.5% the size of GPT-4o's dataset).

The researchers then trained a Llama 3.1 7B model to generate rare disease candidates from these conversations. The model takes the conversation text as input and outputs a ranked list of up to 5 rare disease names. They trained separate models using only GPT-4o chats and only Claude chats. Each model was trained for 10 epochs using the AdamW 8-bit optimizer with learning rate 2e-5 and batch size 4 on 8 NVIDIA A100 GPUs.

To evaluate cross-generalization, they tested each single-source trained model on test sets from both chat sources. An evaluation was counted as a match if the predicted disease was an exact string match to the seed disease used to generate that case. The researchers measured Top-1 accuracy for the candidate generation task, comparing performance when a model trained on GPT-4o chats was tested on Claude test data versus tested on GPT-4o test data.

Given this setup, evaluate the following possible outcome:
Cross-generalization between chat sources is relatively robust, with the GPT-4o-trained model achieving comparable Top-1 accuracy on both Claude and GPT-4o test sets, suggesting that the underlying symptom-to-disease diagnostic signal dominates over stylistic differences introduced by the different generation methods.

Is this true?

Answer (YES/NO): NO